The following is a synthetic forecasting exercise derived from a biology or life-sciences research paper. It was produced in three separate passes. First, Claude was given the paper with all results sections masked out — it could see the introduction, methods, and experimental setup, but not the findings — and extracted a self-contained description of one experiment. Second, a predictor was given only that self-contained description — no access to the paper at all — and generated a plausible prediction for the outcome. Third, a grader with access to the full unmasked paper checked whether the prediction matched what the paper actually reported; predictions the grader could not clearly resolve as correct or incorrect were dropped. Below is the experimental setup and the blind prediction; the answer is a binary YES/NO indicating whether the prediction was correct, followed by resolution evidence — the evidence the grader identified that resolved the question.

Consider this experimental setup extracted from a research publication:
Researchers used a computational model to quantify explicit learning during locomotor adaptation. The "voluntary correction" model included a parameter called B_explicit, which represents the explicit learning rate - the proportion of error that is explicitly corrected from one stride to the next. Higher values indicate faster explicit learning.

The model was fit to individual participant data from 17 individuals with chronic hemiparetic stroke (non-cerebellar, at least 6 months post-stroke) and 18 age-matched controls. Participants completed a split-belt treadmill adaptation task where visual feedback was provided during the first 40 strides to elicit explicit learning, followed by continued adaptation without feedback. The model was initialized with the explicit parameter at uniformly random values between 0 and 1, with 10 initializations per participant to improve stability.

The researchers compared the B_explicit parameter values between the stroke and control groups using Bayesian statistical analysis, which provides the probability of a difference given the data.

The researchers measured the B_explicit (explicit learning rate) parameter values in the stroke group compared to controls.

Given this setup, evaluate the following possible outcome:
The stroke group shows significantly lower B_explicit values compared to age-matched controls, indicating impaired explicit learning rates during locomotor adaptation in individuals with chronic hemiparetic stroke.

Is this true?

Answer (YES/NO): YES